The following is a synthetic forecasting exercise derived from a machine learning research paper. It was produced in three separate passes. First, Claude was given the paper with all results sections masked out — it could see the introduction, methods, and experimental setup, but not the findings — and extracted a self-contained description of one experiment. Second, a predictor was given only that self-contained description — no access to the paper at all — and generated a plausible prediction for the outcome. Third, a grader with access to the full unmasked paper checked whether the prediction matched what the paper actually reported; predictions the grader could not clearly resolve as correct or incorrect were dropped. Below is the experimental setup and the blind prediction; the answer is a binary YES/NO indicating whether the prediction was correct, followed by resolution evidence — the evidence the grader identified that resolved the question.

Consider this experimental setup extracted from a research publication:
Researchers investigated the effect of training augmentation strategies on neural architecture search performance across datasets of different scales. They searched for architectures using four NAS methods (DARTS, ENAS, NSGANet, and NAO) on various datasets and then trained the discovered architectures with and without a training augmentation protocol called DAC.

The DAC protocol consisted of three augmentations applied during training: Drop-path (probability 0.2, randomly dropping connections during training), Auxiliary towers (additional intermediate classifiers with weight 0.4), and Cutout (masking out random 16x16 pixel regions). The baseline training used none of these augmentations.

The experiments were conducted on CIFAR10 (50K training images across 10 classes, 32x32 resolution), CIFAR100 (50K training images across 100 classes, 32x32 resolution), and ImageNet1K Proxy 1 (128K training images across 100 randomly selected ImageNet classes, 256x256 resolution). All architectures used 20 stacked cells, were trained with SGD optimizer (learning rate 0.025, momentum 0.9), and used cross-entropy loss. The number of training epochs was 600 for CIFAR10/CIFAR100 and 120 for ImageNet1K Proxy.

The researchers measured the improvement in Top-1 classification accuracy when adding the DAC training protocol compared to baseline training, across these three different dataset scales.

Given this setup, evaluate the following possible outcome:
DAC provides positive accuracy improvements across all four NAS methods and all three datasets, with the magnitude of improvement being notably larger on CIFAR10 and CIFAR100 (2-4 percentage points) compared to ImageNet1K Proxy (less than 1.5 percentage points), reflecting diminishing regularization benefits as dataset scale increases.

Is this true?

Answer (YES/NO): NO